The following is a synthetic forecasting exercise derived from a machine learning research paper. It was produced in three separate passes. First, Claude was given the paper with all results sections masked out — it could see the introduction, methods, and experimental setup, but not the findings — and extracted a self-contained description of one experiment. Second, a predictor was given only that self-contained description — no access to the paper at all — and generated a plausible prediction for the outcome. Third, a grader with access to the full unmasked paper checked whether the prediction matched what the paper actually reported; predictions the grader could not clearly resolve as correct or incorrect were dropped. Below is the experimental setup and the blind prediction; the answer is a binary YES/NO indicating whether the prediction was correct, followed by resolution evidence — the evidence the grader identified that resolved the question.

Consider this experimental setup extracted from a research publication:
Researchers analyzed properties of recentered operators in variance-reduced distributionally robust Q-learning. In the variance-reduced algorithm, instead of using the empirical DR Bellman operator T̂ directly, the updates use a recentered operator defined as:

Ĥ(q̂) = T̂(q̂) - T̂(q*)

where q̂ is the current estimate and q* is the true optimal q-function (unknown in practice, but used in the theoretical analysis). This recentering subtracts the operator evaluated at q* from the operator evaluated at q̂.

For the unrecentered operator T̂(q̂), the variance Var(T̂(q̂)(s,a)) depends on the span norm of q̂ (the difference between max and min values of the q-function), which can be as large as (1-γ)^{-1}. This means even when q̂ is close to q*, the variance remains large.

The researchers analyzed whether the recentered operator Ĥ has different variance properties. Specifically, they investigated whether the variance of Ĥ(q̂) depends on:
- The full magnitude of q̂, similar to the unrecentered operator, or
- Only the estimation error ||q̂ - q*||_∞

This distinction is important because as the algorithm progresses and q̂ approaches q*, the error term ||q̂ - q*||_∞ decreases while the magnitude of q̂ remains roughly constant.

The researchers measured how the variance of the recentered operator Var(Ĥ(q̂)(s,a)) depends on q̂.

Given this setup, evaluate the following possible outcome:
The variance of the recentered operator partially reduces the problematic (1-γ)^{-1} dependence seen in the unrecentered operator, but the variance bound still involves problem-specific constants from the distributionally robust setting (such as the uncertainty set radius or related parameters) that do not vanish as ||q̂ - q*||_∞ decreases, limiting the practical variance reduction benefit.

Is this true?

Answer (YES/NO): NO